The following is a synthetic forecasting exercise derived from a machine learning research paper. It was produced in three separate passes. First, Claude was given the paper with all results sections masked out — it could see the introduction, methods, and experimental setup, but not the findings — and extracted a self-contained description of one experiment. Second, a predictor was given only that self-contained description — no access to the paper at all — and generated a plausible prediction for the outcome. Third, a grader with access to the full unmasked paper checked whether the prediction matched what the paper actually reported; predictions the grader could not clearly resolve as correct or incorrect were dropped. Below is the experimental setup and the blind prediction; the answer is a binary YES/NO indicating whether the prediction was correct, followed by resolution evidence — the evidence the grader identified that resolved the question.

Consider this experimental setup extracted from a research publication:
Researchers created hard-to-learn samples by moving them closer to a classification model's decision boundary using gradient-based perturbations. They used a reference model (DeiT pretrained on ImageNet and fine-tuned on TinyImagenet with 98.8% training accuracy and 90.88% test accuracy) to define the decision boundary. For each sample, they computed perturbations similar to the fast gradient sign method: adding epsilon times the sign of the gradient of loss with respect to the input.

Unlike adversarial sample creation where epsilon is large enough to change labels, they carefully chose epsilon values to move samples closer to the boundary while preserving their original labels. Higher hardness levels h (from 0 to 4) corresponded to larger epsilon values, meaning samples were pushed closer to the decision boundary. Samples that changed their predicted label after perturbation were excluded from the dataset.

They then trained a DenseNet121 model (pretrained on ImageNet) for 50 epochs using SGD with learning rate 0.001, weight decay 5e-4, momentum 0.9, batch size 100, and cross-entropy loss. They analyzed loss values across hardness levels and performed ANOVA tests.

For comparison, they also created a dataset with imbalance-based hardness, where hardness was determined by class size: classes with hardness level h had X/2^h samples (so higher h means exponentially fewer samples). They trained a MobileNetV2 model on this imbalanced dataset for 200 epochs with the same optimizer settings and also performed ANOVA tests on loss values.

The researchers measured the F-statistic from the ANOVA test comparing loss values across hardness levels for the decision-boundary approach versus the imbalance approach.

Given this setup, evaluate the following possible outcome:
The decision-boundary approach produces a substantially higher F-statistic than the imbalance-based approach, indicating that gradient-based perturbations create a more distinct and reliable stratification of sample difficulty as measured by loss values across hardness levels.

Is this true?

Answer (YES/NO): NO